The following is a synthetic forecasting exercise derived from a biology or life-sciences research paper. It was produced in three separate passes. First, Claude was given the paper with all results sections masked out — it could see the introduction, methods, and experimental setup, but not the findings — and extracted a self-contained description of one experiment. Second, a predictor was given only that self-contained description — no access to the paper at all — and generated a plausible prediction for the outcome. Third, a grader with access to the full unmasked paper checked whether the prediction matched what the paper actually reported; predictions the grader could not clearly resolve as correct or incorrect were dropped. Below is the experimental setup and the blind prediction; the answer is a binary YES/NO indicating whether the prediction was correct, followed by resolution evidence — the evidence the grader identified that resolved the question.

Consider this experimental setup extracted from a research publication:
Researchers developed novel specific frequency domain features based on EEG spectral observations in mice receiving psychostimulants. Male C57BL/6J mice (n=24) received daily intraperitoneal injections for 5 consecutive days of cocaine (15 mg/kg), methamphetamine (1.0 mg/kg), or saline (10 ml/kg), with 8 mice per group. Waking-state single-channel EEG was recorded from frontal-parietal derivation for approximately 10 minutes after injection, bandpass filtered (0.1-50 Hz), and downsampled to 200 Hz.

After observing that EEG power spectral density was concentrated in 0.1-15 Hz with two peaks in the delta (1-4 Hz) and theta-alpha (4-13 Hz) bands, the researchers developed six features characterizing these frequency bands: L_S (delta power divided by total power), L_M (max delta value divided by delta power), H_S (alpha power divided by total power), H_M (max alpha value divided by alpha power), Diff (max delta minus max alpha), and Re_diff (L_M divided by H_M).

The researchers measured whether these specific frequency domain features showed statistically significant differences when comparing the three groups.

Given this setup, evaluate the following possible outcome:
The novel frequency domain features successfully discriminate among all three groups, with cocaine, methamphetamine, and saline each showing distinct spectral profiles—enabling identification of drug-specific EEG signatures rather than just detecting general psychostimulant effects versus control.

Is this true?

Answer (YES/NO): NO